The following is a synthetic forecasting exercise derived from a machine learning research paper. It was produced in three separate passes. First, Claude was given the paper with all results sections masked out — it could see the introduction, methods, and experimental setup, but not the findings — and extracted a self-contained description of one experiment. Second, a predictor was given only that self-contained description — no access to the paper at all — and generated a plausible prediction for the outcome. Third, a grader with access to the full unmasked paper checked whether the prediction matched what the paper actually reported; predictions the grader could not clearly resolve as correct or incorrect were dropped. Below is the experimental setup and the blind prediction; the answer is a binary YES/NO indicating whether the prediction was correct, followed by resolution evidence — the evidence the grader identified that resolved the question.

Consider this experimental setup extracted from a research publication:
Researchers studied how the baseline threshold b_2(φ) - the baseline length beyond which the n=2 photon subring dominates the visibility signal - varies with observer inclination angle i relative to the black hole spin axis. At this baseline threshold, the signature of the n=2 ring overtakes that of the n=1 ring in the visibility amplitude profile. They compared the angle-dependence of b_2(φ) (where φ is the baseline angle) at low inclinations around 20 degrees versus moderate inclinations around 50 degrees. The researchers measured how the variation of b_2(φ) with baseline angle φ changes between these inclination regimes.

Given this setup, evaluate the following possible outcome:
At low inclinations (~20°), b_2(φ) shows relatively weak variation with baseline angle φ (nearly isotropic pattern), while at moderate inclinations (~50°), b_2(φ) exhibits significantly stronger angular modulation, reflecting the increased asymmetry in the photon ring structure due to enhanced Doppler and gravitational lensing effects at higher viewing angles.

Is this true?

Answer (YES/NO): YES